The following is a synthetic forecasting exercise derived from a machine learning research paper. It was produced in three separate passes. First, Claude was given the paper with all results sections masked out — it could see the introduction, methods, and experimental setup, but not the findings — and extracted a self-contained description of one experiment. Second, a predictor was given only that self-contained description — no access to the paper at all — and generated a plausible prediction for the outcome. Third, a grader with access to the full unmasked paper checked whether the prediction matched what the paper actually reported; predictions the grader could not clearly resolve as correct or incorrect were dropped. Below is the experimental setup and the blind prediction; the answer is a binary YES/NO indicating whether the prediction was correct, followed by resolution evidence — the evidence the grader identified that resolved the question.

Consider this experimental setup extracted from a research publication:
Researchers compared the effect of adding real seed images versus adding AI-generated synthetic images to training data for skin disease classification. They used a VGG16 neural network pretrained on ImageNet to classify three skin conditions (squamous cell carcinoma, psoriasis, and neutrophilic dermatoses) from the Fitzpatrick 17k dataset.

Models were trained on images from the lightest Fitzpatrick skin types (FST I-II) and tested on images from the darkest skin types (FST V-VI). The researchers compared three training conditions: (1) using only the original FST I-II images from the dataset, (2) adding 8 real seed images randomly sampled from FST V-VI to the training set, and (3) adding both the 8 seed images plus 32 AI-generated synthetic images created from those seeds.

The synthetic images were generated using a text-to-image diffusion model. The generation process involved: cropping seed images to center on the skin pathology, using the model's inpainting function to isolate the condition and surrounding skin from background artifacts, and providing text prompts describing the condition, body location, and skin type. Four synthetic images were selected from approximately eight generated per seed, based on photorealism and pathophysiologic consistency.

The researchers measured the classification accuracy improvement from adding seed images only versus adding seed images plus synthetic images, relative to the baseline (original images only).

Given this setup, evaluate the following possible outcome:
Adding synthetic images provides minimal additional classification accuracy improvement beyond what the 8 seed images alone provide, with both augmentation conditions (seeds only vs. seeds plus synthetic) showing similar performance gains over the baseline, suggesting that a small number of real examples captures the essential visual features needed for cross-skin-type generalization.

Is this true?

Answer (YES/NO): NO